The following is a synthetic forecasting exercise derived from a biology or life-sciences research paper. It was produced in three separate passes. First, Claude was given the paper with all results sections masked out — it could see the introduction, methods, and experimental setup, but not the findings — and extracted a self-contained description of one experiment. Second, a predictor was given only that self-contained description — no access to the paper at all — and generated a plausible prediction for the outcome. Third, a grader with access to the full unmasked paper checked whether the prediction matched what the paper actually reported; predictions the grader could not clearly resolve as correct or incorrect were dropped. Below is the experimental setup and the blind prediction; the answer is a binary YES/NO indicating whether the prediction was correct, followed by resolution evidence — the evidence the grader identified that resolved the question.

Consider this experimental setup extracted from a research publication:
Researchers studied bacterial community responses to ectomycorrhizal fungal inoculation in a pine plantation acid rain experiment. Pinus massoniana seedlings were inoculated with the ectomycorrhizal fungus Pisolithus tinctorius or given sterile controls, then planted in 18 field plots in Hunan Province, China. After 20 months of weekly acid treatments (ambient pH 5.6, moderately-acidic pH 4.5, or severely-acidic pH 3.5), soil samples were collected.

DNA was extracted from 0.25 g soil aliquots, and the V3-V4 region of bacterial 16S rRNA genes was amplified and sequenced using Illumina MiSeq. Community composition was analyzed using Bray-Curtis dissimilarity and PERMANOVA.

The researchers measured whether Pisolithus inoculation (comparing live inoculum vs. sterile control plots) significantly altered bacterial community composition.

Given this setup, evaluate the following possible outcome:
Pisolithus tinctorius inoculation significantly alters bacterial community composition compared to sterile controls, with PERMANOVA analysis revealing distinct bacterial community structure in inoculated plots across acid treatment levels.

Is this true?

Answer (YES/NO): YES